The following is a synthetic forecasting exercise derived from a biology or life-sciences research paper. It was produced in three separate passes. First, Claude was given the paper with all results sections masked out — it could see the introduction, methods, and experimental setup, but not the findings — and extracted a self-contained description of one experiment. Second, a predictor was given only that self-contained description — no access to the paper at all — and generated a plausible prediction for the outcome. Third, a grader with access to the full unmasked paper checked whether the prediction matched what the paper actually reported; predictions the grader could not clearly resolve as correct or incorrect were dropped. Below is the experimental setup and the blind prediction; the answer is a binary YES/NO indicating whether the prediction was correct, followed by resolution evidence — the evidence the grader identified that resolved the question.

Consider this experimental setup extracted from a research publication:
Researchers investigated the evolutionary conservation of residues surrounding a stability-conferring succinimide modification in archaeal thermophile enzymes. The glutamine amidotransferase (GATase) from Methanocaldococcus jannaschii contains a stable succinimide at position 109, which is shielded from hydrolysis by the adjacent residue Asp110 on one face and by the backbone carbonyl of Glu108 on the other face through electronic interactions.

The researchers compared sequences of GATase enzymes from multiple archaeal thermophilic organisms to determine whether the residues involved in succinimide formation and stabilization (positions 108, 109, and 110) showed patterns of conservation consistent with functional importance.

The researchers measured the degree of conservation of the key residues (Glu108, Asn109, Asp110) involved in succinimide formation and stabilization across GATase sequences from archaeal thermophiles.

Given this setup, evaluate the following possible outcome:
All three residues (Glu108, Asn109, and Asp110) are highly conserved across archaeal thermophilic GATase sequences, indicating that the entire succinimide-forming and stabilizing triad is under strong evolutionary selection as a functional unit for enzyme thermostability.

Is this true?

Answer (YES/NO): NO